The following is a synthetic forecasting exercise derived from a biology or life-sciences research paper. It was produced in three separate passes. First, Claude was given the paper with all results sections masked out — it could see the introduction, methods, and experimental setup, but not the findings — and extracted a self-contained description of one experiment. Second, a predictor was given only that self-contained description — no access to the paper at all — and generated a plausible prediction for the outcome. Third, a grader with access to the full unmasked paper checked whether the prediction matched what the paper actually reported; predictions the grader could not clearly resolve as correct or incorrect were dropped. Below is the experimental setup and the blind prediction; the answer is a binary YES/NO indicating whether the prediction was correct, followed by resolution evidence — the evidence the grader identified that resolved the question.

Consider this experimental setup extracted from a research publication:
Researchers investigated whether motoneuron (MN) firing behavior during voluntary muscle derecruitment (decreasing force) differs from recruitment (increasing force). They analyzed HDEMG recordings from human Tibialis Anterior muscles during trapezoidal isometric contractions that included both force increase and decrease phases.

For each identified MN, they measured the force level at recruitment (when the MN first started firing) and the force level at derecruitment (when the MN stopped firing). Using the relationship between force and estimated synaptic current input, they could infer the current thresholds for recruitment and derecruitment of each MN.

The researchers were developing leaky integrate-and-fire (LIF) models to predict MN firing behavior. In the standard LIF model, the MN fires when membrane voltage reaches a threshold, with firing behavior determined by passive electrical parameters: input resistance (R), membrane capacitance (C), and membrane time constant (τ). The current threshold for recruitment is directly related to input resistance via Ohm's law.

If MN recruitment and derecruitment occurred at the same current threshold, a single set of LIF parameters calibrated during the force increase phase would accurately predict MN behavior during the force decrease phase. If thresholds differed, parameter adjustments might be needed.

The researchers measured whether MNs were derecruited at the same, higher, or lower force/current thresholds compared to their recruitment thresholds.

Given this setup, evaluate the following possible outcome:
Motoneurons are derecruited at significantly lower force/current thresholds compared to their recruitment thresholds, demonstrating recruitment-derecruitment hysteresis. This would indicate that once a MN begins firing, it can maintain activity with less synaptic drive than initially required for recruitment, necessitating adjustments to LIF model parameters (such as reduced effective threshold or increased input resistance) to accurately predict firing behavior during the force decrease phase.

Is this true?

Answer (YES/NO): YES